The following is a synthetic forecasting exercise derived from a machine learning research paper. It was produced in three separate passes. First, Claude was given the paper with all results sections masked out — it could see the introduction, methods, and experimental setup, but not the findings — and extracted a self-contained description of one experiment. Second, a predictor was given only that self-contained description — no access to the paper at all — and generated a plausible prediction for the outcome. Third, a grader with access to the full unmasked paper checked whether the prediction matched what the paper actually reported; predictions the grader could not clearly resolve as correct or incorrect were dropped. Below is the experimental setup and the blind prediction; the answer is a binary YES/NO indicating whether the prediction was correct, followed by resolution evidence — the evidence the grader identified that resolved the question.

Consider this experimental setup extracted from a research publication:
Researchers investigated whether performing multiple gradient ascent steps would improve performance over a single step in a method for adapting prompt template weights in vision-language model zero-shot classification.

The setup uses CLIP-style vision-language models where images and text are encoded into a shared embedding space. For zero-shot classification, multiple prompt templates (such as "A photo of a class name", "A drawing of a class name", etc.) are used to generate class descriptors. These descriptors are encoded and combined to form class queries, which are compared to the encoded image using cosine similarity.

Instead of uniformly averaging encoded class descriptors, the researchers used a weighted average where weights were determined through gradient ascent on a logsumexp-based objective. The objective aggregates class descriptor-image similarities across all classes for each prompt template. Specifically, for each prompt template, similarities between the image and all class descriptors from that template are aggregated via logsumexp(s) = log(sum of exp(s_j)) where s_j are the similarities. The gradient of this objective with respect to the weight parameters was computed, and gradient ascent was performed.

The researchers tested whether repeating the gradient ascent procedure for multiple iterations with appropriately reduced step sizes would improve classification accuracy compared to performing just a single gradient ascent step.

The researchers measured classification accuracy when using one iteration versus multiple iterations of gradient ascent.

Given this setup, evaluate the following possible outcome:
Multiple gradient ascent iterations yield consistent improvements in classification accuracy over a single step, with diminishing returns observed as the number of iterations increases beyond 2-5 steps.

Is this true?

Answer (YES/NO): NO